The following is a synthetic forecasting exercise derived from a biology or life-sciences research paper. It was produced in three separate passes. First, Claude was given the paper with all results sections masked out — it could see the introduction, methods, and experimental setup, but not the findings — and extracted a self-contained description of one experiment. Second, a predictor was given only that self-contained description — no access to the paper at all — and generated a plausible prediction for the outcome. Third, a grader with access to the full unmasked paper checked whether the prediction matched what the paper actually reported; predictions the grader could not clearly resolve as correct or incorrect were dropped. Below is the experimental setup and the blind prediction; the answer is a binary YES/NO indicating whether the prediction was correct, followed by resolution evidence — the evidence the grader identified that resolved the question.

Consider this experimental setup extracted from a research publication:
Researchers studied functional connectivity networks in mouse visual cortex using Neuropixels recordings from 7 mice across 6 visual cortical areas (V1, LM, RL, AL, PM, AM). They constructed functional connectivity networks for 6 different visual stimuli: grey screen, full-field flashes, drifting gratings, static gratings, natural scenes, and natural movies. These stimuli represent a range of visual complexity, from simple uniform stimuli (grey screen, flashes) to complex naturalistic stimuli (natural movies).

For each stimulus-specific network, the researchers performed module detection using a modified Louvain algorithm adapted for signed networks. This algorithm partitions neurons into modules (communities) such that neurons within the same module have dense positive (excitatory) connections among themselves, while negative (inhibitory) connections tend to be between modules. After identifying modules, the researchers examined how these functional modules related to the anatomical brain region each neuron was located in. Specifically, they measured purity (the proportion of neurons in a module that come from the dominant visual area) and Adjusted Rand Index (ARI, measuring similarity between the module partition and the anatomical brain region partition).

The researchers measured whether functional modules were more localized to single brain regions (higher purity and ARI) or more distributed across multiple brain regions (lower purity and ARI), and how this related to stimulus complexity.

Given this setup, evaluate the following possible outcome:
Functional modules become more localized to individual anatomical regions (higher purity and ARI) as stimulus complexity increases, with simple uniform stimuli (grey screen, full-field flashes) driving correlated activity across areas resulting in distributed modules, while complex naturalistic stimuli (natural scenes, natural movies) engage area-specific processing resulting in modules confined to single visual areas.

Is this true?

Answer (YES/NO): YES